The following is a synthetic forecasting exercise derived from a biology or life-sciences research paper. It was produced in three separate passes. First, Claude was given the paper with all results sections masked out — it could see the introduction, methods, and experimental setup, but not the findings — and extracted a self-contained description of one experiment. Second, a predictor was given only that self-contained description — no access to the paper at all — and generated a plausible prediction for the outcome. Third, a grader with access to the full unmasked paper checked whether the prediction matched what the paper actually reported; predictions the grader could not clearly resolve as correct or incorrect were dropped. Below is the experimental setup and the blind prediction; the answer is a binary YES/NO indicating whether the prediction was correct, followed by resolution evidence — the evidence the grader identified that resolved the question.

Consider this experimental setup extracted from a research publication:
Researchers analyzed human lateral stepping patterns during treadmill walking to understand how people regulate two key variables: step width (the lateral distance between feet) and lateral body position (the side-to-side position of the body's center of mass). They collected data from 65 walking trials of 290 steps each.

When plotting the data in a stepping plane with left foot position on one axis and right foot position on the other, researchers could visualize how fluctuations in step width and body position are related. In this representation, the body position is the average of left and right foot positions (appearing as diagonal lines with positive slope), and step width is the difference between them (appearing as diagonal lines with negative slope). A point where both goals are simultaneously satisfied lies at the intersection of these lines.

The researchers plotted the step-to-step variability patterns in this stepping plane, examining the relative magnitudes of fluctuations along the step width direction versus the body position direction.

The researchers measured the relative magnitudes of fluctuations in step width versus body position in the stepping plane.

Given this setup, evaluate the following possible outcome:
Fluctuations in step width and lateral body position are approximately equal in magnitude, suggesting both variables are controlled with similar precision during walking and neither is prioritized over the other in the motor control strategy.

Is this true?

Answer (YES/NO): NO